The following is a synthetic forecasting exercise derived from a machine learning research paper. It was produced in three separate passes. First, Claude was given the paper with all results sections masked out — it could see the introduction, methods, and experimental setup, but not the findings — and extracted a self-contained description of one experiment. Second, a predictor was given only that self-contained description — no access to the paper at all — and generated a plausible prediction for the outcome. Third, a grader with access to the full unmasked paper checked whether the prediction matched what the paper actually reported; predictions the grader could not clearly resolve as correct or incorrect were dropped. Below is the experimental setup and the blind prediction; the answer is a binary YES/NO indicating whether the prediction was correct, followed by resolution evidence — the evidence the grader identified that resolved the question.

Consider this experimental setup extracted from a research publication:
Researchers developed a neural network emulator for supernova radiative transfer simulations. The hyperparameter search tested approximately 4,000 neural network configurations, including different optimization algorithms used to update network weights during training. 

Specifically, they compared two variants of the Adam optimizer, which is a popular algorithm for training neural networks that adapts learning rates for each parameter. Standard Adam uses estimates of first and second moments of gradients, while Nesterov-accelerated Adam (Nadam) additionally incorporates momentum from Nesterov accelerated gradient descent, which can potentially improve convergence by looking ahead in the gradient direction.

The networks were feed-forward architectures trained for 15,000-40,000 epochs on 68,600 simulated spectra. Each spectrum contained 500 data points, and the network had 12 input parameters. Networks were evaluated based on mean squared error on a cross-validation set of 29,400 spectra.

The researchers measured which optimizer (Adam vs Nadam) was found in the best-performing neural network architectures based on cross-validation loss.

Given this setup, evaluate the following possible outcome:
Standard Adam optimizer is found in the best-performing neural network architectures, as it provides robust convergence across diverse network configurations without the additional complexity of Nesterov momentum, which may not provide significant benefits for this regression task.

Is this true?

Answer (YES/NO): NO